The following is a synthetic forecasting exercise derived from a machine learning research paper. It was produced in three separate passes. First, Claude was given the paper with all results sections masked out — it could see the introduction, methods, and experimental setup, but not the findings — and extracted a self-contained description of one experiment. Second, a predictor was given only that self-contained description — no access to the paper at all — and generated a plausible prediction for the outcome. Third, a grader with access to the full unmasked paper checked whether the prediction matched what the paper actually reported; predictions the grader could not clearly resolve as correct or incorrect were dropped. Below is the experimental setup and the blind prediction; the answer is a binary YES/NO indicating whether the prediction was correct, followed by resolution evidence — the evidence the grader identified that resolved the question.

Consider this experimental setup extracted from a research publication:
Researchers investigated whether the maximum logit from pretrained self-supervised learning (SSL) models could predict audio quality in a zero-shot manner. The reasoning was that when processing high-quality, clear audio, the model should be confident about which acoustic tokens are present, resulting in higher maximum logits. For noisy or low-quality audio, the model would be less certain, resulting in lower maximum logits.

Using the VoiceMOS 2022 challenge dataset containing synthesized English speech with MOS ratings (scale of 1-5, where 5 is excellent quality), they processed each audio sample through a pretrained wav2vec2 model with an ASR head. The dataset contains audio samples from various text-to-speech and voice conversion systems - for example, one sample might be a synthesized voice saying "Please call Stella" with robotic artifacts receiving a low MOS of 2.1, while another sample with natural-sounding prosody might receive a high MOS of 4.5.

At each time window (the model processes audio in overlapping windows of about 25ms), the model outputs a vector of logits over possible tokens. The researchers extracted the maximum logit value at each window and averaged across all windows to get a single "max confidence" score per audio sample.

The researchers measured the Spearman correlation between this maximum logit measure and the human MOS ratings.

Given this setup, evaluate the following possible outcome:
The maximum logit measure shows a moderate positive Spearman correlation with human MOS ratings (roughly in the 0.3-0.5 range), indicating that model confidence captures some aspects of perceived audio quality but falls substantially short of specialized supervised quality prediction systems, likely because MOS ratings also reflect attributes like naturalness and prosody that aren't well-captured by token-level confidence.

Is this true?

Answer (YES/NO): YES